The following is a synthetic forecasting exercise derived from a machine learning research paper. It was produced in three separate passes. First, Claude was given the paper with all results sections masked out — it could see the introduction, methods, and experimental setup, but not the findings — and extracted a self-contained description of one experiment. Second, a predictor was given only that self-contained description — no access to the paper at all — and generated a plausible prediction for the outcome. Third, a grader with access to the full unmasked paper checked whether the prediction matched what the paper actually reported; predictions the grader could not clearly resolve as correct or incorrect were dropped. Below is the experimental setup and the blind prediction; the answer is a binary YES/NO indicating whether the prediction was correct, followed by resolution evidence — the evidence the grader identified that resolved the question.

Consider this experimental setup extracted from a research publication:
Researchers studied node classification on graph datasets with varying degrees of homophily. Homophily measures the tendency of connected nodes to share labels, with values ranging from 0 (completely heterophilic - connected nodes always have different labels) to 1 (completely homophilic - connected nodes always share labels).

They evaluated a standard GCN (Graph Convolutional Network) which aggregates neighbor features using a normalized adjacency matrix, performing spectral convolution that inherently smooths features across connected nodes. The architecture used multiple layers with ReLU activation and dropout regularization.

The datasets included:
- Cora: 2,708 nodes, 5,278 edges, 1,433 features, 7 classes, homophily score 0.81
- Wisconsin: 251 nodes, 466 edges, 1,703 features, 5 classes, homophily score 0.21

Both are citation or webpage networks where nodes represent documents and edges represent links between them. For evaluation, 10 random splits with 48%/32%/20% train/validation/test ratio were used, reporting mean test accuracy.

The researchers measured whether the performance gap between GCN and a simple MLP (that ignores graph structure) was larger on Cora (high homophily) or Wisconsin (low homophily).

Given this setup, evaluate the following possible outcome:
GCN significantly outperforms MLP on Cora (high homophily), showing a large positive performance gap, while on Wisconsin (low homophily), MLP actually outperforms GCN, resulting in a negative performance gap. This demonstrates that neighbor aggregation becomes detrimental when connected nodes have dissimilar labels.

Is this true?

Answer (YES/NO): YES